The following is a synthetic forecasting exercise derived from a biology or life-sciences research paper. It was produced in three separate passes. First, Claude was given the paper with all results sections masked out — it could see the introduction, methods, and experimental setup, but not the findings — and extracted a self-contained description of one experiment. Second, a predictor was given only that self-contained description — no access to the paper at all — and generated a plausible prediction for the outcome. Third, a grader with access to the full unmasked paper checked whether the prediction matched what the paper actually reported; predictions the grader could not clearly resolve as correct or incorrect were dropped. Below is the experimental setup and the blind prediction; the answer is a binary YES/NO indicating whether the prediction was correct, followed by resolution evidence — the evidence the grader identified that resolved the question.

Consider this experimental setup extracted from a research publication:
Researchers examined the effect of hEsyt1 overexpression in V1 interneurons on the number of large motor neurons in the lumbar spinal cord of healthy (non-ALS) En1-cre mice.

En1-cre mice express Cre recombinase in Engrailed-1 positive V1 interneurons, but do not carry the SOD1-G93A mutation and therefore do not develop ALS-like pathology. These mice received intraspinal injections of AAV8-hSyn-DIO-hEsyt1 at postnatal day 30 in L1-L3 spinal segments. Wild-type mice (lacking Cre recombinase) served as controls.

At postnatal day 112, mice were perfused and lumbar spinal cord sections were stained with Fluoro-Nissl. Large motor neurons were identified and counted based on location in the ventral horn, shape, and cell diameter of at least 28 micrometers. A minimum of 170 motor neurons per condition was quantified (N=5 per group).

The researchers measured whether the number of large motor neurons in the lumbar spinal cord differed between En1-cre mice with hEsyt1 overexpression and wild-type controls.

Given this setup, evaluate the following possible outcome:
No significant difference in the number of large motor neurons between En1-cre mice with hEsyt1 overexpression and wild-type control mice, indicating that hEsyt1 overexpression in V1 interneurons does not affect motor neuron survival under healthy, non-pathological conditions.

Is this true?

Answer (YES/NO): NO